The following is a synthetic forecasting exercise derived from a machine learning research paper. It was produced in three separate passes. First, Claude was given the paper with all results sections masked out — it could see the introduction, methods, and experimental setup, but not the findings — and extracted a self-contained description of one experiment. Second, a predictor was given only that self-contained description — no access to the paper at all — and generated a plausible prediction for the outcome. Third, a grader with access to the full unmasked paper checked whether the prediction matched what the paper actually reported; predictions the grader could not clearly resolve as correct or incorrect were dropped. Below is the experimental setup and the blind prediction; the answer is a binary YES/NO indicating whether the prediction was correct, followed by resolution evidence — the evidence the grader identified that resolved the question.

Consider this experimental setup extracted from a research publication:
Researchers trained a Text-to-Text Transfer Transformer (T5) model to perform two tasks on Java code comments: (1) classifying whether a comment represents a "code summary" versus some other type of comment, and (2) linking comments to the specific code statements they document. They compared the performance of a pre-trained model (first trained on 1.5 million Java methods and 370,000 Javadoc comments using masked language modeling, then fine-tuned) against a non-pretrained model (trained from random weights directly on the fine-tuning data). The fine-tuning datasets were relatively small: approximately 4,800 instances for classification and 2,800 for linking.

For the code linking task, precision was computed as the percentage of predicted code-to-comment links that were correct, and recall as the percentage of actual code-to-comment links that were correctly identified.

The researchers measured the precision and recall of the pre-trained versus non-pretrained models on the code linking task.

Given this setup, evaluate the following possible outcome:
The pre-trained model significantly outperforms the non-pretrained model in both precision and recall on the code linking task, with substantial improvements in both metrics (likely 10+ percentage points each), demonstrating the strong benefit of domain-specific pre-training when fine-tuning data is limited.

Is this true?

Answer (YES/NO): YES